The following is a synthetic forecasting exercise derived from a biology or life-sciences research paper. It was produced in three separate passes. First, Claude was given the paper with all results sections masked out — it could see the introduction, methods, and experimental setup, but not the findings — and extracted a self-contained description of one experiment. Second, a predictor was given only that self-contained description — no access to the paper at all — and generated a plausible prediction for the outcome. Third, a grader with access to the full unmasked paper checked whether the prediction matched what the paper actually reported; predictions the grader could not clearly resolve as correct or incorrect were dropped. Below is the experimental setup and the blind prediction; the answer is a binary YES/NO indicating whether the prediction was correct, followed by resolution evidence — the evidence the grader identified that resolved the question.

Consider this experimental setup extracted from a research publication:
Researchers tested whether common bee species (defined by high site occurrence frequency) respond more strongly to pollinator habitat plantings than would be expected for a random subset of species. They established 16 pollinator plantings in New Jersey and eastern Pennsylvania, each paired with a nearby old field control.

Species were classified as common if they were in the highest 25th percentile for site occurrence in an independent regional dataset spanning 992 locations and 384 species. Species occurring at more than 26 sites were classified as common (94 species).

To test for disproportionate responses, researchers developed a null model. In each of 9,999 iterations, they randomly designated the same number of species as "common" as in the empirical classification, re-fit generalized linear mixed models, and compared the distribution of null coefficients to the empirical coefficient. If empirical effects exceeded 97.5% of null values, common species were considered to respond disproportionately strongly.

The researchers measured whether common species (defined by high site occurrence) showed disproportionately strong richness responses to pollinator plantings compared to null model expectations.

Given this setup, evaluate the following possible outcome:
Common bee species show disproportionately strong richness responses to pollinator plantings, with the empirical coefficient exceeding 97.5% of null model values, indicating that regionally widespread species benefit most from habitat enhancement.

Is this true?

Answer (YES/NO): NO